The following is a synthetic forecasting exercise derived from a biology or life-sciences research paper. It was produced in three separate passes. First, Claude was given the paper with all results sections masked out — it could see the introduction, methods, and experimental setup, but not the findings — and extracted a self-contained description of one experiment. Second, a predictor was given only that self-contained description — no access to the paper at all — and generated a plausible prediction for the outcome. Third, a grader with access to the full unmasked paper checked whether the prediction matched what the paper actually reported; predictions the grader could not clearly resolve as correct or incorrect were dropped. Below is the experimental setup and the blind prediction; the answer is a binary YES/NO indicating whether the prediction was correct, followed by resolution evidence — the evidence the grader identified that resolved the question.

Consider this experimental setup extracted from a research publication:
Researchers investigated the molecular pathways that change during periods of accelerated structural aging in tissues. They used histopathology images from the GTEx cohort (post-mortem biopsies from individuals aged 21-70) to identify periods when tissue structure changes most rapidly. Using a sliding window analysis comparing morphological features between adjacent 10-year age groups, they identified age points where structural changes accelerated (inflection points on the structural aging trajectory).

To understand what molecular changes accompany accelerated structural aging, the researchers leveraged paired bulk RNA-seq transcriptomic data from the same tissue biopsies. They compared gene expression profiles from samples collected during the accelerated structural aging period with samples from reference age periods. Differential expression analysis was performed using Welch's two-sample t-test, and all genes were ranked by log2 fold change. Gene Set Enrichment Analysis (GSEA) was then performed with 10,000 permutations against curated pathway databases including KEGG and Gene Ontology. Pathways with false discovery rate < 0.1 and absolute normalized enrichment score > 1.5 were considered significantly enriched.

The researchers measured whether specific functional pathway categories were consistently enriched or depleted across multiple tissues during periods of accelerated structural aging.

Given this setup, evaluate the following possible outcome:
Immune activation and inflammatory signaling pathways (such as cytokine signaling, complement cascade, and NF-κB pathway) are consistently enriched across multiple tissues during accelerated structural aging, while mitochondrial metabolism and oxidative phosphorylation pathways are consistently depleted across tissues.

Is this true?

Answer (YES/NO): YES